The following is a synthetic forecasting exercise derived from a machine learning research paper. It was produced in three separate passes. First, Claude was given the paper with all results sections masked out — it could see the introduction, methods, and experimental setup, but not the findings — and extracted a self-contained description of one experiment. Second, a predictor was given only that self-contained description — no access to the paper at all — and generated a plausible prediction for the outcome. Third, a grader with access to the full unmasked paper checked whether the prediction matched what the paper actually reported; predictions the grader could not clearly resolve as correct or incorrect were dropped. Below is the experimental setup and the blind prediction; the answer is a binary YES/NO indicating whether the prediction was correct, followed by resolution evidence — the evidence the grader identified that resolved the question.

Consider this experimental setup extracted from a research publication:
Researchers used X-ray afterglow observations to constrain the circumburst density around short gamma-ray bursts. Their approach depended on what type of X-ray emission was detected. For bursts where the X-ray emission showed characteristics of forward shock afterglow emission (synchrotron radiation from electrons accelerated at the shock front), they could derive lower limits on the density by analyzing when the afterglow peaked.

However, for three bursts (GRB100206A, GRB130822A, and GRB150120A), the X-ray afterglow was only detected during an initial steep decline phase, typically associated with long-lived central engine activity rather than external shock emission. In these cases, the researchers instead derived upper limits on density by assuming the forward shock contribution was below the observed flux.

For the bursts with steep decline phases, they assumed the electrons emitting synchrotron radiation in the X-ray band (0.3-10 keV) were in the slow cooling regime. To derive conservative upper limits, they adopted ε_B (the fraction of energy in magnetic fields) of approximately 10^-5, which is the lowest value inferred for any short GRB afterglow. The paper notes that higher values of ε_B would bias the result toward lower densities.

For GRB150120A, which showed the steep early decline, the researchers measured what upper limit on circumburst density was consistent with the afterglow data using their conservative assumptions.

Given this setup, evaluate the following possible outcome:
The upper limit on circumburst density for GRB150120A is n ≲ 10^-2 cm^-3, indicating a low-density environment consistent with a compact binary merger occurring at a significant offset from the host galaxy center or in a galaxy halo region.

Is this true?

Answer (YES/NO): NO